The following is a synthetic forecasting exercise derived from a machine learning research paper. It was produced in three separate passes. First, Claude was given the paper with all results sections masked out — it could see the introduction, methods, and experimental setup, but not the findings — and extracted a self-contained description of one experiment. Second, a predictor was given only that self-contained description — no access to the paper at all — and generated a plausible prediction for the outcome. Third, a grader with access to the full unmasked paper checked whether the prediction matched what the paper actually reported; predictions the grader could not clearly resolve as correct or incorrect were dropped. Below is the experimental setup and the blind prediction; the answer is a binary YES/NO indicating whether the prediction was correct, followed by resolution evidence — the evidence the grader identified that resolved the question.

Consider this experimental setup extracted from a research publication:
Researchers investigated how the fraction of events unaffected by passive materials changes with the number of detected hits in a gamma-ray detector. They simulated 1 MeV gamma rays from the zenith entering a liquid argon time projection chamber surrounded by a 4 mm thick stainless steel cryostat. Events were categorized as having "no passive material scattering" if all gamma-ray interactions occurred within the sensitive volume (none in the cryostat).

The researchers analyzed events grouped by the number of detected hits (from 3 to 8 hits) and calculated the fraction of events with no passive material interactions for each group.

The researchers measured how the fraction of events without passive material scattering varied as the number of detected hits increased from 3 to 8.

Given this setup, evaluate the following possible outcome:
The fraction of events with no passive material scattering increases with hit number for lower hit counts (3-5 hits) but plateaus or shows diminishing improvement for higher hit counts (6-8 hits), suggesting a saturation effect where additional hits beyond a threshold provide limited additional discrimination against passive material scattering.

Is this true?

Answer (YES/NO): YES